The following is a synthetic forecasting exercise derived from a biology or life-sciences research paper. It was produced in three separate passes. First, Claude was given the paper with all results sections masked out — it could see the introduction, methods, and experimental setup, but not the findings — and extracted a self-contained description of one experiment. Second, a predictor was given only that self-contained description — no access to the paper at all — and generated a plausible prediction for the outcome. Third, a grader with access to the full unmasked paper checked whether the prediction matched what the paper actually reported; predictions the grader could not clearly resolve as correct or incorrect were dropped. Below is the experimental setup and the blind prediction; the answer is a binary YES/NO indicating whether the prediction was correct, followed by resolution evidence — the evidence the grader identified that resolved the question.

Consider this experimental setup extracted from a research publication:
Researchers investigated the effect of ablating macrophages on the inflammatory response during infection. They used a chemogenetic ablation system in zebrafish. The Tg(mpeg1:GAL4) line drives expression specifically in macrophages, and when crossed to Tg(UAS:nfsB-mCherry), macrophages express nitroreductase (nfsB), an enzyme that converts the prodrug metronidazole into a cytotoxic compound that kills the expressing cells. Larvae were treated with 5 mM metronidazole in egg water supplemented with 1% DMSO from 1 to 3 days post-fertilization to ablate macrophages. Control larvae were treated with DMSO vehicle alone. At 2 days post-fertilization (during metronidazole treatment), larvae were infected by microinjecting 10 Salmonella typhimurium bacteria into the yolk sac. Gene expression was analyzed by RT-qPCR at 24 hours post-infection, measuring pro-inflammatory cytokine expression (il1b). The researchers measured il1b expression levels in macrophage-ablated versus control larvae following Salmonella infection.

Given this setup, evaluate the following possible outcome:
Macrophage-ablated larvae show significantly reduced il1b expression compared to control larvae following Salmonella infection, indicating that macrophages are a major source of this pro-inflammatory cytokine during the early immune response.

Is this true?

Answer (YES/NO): NO